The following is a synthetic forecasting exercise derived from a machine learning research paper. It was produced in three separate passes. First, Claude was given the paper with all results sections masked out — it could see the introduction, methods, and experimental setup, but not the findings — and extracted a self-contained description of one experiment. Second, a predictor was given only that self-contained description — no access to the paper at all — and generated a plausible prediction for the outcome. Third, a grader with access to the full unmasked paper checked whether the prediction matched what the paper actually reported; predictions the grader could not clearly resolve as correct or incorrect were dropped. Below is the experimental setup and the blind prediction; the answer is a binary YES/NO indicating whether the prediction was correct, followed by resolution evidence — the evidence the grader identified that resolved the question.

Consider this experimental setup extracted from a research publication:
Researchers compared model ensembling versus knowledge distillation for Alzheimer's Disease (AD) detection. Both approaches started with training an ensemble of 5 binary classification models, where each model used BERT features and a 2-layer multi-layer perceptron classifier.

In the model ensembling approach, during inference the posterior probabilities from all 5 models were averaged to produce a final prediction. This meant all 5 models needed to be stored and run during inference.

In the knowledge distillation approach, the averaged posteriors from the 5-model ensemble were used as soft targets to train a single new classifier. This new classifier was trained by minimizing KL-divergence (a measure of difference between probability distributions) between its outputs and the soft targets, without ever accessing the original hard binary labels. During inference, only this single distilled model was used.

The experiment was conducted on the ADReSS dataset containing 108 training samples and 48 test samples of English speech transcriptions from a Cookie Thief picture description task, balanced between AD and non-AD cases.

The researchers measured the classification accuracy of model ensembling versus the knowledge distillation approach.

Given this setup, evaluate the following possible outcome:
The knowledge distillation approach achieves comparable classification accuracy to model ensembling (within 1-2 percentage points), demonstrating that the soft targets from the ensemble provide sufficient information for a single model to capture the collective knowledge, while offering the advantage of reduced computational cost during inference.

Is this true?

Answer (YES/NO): NO